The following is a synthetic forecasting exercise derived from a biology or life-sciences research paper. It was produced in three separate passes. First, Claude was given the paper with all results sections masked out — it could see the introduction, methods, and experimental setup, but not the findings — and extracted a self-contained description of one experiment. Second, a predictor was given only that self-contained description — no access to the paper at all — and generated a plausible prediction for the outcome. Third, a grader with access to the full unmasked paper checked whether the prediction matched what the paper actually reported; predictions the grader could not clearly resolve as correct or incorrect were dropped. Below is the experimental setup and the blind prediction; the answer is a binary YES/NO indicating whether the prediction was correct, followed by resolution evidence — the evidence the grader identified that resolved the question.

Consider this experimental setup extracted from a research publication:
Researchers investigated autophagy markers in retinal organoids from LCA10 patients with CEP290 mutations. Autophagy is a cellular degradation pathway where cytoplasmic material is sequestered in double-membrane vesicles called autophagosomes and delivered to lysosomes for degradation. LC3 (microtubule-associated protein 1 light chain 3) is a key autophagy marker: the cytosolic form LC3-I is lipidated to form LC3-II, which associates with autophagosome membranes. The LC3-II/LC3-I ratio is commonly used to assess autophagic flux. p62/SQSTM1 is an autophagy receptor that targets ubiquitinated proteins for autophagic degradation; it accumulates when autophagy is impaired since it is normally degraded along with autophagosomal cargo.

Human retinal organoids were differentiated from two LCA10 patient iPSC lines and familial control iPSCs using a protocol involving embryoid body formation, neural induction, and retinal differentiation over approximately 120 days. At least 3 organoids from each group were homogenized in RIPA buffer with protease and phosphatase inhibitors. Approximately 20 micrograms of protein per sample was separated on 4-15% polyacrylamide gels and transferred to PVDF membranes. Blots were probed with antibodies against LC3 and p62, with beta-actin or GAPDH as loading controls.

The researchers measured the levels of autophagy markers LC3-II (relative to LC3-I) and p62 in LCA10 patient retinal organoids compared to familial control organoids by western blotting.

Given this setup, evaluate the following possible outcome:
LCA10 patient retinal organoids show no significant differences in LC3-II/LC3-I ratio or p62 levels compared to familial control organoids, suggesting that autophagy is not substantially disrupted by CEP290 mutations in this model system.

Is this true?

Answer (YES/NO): NO